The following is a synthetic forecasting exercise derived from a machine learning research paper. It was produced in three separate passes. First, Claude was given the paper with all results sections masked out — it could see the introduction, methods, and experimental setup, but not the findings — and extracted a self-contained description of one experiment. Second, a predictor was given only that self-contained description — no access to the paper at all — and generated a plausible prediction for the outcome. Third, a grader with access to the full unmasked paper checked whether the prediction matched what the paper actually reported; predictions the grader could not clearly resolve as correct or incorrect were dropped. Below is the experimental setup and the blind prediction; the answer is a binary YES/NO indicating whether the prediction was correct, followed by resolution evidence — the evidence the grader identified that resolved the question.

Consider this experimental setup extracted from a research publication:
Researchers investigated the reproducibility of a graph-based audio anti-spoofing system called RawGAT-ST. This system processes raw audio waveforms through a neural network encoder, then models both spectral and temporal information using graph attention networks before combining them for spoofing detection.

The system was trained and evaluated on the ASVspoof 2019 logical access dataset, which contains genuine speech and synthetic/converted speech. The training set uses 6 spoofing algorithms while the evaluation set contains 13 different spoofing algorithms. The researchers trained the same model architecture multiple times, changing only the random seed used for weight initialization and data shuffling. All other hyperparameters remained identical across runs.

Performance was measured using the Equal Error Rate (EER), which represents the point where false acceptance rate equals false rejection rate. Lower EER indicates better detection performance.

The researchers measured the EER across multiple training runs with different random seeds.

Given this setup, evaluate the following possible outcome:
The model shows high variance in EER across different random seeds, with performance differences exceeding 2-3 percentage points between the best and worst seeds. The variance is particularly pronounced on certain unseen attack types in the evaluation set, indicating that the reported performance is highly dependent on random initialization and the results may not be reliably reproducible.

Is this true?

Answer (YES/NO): NO